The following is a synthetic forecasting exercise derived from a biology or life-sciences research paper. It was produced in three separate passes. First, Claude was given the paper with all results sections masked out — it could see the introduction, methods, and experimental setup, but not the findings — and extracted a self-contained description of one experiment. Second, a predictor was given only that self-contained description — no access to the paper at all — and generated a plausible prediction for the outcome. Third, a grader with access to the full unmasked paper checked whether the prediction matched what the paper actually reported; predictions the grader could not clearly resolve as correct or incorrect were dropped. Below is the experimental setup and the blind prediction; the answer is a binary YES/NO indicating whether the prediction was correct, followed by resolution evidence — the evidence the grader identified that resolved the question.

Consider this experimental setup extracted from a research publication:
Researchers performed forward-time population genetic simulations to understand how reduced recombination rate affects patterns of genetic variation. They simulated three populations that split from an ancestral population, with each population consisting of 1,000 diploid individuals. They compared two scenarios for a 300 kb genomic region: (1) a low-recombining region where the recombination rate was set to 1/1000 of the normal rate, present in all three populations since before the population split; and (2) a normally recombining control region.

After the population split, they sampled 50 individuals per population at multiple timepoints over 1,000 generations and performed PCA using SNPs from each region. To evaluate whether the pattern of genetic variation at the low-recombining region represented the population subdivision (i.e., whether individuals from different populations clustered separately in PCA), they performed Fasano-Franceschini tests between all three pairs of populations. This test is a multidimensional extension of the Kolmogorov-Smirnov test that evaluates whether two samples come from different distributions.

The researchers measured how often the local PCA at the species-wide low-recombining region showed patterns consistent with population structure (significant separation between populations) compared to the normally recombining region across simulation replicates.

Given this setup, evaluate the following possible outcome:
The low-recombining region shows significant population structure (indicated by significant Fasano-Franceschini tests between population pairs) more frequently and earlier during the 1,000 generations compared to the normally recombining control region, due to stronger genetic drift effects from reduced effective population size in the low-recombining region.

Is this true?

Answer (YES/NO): NO